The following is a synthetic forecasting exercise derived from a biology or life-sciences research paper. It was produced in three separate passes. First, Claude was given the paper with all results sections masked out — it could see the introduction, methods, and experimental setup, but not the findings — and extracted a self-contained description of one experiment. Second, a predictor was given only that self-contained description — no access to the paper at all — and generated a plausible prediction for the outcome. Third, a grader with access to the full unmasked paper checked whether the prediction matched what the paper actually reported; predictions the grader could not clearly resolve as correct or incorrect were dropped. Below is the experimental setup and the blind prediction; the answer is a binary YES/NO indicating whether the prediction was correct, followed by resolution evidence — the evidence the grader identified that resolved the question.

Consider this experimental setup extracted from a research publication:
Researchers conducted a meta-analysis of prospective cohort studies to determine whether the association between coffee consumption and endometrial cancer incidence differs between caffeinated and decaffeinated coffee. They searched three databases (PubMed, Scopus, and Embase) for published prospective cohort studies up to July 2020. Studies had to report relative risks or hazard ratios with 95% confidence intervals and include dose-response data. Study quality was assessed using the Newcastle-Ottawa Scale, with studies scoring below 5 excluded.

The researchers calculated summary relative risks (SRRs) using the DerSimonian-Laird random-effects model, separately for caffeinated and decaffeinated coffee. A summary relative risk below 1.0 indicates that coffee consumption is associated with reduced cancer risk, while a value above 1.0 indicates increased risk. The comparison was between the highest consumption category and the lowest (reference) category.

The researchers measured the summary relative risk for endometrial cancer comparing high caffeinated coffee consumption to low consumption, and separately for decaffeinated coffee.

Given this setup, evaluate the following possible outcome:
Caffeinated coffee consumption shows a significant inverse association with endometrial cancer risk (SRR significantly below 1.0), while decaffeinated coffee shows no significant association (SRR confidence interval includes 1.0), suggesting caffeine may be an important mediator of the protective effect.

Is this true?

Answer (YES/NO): NO